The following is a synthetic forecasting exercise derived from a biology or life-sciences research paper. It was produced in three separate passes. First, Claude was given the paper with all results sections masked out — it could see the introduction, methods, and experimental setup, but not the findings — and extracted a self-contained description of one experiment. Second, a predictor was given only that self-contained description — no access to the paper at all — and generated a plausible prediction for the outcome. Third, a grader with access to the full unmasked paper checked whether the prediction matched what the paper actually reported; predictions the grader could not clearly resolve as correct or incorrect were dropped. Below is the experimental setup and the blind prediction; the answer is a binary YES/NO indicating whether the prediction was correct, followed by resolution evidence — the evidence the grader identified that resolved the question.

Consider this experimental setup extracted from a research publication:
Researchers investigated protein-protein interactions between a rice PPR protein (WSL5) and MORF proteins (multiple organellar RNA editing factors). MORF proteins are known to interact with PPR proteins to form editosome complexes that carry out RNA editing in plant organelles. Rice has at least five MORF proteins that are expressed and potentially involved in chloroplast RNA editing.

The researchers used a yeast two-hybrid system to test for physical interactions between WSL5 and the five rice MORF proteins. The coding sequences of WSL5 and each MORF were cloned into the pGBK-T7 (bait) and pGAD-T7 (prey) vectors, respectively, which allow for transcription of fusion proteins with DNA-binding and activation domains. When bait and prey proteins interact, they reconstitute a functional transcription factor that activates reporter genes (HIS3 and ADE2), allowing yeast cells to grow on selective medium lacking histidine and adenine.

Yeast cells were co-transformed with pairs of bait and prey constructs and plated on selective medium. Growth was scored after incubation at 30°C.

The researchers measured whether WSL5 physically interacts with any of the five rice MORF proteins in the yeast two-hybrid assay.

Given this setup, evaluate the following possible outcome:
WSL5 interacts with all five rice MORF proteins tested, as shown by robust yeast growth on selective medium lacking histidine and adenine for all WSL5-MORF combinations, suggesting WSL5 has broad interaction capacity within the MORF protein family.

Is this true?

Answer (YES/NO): NO